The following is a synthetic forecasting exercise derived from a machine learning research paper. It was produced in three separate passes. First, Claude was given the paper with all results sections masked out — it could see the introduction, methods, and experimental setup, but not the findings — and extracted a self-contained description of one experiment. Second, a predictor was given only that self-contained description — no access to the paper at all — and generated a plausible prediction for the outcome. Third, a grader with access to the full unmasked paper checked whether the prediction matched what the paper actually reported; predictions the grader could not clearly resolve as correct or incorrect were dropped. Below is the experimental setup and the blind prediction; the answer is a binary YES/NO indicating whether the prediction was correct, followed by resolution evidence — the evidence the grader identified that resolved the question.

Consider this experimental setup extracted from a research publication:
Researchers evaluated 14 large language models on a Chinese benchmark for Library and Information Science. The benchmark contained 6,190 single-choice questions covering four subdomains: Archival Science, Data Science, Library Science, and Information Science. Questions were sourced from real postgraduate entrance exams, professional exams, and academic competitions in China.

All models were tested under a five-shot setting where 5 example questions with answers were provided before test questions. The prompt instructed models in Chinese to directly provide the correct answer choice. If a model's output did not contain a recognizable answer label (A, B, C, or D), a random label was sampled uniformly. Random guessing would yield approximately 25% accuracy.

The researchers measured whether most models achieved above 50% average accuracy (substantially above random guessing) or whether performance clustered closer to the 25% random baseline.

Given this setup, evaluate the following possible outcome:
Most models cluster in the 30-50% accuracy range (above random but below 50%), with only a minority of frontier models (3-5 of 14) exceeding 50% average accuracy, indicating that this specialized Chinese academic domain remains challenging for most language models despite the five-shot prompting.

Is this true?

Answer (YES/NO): NO